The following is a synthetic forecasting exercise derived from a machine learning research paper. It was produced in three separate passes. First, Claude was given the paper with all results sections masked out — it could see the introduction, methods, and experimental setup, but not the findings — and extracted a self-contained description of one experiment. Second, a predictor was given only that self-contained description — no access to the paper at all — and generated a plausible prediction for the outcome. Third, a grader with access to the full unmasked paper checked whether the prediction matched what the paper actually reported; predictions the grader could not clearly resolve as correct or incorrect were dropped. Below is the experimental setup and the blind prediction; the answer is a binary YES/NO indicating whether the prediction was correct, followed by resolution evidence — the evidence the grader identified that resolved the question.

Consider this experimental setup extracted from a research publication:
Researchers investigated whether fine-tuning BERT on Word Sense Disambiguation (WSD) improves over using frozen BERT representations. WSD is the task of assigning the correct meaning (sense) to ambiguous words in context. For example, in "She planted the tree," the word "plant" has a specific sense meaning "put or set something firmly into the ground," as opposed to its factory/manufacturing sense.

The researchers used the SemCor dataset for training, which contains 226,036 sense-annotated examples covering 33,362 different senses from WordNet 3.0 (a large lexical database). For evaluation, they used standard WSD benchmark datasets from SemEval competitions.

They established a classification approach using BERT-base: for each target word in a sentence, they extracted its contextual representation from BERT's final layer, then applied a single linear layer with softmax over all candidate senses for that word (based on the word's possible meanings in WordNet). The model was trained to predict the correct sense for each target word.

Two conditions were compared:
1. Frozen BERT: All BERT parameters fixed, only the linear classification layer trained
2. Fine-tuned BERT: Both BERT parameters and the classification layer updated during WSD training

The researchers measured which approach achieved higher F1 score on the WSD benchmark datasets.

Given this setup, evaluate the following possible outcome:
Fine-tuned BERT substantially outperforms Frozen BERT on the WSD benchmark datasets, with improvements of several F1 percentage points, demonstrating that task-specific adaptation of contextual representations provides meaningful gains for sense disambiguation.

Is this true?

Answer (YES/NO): NO